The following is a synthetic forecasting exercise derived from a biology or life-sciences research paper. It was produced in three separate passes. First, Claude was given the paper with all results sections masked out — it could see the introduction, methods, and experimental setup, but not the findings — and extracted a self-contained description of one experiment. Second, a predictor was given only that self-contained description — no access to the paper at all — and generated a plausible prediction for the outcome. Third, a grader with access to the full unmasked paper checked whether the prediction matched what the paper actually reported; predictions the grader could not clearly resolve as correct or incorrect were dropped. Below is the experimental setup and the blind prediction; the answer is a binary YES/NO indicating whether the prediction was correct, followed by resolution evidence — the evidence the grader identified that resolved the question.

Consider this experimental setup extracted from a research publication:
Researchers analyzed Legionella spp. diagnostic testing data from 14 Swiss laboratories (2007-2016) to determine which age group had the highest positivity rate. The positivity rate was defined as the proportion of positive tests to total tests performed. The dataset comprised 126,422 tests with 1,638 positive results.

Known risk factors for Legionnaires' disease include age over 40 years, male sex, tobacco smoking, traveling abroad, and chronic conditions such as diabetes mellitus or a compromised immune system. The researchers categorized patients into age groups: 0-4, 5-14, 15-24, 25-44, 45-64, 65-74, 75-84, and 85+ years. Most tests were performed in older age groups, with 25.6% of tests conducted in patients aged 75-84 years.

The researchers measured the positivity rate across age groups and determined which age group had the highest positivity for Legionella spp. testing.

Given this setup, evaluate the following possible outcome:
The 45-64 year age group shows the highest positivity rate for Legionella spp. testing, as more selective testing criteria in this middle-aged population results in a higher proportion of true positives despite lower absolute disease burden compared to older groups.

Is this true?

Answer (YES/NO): YES